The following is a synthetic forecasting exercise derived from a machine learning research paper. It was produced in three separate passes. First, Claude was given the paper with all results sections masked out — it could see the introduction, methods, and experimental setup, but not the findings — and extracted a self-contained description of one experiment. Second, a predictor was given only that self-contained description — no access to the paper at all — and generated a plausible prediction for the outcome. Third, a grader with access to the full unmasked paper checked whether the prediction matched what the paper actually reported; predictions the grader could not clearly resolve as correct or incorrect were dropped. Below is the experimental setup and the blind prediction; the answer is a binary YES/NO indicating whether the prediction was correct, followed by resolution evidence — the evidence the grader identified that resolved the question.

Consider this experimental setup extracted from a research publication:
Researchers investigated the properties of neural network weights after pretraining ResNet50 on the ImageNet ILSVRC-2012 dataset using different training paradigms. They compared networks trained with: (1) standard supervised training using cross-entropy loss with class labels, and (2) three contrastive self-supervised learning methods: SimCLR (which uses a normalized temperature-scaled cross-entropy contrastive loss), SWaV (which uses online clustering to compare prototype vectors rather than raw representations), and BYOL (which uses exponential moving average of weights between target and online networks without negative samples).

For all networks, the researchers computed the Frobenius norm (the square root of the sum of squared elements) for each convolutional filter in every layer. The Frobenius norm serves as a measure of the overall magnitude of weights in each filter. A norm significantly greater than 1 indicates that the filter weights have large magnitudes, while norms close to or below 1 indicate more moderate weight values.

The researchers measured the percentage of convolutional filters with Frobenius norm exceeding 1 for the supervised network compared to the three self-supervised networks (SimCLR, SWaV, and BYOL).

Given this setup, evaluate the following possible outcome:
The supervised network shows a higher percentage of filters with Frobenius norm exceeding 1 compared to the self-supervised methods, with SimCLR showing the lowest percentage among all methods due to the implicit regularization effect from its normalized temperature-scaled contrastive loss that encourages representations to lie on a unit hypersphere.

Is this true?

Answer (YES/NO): NO